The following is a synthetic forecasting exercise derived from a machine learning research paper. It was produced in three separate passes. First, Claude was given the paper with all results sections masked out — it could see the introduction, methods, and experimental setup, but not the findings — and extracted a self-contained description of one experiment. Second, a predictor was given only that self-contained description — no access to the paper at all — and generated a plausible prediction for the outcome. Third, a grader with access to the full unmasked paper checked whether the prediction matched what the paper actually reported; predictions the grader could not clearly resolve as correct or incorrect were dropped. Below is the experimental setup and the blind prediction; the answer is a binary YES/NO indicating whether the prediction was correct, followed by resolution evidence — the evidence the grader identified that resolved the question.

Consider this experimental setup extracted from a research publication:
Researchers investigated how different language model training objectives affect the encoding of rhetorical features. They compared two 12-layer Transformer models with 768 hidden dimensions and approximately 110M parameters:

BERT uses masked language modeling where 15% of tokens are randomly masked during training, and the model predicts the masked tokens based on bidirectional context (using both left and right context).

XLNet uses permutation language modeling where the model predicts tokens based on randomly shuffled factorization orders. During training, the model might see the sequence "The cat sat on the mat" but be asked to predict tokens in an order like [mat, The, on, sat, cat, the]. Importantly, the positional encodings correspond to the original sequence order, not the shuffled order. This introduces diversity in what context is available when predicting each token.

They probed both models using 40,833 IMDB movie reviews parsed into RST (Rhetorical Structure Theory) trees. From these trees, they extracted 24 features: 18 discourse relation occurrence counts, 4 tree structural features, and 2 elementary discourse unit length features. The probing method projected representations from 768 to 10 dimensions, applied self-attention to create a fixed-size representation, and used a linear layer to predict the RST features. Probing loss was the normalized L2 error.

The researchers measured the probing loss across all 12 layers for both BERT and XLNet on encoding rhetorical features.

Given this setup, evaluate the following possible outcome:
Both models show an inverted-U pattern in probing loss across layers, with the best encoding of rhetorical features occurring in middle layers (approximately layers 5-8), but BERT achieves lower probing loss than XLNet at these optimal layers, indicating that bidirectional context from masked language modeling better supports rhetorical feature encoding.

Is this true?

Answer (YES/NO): NO